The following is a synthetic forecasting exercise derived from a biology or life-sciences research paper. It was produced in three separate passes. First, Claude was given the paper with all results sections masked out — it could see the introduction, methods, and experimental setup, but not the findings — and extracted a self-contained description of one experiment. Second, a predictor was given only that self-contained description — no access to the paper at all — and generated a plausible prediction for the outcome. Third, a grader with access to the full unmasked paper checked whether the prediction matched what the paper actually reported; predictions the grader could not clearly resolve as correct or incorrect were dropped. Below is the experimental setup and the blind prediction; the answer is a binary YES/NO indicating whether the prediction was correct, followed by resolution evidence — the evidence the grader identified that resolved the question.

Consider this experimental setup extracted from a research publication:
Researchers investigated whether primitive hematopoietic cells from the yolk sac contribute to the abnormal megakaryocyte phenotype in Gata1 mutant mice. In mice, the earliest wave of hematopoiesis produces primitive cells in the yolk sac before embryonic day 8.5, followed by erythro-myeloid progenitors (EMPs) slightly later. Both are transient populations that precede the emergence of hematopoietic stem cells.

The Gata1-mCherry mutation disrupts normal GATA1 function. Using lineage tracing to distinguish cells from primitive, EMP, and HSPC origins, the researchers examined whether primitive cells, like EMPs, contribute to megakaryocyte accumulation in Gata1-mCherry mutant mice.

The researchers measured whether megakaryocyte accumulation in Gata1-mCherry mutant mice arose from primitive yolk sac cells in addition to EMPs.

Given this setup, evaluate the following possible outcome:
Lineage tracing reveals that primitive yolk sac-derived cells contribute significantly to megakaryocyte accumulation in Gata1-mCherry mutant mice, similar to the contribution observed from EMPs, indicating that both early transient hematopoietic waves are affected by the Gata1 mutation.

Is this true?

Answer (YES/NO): NO